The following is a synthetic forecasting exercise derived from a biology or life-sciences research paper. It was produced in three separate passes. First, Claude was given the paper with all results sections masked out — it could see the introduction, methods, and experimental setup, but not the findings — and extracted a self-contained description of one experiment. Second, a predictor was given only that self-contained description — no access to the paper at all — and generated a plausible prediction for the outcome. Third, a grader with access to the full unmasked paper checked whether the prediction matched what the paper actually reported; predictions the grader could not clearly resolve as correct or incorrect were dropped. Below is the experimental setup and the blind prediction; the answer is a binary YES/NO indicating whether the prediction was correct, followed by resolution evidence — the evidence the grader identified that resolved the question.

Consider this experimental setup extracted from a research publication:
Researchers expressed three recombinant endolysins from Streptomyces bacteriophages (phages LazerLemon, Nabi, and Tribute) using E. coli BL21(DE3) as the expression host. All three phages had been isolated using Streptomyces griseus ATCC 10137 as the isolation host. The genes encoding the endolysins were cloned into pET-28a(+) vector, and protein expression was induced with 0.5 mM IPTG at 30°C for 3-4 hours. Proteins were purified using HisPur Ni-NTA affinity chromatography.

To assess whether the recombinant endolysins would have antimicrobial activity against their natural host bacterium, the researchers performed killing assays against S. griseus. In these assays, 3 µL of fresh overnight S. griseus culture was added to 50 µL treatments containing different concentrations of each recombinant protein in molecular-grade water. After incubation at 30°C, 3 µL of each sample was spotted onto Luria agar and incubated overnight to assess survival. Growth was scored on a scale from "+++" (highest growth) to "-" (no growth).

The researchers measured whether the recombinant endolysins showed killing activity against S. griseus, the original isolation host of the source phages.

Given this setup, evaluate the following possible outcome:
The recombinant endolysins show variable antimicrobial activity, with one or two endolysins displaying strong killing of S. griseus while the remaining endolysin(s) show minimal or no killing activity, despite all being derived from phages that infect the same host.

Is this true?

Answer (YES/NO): NO